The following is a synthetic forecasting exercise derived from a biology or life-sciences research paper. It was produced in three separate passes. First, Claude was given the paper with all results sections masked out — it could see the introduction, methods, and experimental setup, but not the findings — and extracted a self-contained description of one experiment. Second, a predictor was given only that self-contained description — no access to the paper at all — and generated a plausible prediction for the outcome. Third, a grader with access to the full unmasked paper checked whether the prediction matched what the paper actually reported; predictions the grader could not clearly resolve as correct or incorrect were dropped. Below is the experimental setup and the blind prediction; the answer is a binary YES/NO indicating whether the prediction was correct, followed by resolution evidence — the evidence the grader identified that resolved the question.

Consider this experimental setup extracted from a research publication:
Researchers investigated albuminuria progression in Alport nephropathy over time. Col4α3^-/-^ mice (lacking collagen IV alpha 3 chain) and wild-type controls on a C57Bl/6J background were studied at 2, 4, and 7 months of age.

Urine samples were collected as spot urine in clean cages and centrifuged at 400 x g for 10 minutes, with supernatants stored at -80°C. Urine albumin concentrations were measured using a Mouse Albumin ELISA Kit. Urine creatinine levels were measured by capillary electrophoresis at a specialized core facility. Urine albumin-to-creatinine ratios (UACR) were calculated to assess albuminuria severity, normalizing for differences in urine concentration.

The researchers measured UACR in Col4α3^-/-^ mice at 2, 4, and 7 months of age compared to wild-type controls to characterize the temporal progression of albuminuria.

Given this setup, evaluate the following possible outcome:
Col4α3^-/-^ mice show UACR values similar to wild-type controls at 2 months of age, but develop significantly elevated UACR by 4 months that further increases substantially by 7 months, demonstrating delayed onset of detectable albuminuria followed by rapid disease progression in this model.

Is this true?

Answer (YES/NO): NO